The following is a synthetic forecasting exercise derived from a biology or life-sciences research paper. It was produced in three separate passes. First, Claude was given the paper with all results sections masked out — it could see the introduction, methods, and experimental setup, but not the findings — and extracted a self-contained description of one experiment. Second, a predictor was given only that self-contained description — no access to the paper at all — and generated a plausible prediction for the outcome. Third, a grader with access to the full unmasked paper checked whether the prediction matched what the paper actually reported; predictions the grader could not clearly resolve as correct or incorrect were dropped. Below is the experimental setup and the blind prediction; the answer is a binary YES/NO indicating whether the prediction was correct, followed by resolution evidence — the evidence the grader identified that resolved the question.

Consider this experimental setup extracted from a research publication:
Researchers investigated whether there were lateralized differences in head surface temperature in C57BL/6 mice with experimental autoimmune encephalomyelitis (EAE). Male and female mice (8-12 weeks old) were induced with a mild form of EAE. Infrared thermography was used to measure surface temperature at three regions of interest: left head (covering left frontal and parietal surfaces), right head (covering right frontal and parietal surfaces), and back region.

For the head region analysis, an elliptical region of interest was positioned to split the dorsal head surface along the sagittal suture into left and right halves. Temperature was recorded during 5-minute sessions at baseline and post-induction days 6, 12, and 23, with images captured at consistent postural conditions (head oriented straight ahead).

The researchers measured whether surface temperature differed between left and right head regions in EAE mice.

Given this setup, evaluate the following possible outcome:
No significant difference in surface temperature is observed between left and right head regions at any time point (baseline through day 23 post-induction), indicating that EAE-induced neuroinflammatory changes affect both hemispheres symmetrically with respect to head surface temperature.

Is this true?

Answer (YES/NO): YES